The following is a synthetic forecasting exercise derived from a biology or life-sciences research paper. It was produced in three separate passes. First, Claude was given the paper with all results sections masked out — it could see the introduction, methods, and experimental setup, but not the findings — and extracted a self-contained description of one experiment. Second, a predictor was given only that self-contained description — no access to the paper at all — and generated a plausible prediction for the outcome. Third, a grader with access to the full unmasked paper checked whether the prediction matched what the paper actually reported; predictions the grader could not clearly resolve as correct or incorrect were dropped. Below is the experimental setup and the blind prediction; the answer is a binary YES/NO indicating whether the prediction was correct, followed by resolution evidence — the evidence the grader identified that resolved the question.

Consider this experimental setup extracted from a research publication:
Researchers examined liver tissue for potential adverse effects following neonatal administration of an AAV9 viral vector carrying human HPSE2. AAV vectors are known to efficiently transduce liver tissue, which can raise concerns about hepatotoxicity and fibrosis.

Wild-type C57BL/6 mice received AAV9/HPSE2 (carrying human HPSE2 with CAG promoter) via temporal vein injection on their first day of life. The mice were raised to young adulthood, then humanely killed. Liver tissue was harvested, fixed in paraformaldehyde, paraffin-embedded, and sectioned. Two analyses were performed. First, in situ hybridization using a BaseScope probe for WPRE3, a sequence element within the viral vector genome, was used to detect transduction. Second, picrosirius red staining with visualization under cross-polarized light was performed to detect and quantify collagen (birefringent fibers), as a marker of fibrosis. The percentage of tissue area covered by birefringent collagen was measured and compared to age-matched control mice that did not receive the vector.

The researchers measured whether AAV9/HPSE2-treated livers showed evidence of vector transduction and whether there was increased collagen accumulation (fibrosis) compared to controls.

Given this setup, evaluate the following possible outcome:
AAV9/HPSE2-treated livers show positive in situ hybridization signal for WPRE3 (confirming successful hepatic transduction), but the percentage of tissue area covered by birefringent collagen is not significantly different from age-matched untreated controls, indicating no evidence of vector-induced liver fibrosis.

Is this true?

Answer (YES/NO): YES